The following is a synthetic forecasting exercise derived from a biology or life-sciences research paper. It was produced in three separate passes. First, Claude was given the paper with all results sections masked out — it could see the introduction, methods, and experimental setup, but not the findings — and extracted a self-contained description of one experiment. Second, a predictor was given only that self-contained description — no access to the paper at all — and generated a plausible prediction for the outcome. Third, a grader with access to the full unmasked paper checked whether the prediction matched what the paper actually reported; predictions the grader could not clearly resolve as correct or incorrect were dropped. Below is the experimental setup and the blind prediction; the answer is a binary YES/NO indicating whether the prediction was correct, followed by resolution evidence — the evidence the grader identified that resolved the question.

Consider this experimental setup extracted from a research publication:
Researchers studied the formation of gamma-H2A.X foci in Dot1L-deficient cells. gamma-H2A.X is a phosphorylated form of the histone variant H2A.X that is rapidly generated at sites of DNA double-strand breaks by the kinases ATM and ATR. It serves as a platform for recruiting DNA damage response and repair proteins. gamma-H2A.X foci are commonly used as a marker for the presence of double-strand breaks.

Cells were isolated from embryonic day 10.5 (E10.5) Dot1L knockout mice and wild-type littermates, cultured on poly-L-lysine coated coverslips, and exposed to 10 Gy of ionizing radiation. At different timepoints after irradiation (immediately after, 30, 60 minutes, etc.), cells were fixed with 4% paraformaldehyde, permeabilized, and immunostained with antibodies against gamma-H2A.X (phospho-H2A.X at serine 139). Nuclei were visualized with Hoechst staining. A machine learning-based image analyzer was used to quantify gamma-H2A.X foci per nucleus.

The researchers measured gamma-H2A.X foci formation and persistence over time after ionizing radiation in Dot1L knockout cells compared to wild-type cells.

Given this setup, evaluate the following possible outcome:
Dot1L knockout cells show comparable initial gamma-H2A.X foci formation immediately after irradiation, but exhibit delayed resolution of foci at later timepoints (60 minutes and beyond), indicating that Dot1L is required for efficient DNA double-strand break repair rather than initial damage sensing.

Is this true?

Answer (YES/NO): NO